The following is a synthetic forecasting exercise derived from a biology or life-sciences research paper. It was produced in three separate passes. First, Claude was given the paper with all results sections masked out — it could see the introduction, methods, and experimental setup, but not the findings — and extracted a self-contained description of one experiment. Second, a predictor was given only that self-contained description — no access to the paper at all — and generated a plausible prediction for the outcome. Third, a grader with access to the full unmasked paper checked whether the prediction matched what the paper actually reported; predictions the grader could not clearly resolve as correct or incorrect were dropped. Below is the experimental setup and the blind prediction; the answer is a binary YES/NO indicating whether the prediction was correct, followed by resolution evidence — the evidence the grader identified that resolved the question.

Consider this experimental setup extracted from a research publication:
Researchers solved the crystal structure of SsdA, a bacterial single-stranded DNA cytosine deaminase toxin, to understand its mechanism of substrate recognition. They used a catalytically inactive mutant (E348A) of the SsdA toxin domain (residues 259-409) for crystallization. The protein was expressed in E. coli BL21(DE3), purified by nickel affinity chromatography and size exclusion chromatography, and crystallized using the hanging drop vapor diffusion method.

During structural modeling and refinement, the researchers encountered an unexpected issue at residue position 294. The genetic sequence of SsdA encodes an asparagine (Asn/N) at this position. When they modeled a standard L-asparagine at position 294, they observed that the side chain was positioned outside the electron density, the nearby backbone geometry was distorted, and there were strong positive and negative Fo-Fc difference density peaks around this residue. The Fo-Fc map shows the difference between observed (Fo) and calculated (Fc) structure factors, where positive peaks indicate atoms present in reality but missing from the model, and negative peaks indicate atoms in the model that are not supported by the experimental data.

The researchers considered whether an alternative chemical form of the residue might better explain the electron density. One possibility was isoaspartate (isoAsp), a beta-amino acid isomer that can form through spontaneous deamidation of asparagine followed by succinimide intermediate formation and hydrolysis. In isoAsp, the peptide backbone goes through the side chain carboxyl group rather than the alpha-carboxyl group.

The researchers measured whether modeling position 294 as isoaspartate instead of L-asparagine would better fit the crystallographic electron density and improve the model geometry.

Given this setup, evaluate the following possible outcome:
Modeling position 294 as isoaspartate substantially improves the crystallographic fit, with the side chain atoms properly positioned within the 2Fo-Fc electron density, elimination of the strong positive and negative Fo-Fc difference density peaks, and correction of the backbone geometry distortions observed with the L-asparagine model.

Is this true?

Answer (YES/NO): YES